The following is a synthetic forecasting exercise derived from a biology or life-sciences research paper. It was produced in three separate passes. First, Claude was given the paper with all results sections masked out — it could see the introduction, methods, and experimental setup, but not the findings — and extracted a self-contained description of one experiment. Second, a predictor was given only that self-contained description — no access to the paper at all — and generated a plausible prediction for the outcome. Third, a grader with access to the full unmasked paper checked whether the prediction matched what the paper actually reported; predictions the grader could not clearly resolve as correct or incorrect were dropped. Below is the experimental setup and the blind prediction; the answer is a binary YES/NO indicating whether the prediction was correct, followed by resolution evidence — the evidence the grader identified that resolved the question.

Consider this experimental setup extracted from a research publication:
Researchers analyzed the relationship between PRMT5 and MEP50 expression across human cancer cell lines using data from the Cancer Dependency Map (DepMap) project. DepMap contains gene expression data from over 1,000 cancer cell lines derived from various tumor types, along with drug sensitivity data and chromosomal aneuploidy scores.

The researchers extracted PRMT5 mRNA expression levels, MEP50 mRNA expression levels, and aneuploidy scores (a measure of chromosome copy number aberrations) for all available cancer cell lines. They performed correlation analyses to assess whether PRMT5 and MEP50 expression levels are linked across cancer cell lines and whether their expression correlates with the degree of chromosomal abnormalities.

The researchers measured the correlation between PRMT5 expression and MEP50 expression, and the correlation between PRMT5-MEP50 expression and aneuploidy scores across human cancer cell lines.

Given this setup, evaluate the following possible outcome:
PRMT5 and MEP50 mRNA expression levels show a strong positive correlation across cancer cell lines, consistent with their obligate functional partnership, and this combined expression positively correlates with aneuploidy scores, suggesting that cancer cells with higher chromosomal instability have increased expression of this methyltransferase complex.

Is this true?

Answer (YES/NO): NO